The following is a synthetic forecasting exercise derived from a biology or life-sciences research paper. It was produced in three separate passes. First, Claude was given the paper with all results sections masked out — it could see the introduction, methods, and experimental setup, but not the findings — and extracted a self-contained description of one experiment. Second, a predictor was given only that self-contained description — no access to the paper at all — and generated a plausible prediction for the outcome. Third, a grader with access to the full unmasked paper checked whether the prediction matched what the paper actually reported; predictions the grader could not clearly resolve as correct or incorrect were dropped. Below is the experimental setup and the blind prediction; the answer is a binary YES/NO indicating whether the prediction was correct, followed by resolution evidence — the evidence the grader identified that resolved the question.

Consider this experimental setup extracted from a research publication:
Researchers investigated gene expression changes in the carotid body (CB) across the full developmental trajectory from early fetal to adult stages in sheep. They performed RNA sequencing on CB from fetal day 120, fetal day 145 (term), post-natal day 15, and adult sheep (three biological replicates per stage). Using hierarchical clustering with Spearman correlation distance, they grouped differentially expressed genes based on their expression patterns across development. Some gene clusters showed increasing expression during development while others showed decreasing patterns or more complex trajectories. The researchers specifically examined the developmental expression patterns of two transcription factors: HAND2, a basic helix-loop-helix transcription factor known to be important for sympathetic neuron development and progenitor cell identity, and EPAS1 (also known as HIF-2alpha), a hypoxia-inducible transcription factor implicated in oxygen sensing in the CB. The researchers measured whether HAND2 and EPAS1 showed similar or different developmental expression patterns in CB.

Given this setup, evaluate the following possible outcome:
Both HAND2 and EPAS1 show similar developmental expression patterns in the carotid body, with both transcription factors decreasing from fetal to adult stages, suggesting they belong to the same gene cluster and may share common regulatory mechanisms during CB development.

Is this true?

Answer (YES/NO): NO